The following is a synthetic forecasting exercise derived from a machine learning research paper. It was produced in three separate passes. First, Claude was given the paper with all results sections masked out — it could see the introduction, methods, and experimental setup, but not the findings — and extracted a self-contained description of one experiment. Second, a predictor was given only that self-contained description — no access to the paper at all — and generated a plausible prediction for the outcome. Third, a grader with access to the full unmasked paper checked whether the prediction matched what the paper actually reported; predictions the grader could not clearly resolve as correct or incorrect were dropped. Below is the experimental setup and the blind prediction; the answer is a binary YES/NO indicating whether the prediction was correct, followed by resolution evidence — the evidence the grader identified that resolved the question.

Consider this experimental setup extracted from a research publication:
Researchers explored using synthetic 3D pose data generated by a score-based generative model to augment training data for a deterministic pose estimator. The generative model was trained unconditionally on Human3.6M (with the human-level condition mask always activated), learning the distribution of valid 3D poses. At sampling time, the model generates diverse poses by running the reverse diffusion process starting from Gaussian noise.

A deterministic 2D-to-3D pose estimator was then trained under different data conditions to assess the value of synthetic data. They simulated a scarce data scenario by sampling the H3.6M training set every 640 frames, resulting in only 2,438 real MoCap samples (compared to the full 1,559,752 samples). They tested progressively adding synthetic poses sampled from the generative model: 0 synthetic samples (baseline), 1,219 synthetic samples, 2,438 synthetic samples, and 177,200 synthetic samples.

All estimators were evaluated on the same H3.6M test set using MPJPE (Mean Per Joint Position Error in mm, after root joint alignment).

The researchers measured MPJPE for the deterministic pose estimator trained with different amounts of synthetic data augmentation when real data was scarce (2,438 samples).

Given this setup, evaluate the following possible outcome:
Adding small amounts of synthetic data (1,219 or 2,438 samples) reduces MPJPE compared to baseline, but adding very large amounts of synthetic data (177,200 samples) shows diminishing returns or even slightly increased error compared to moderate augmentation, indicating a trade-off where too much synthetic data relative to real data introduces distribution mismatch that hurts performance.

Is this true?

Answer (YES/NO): NO